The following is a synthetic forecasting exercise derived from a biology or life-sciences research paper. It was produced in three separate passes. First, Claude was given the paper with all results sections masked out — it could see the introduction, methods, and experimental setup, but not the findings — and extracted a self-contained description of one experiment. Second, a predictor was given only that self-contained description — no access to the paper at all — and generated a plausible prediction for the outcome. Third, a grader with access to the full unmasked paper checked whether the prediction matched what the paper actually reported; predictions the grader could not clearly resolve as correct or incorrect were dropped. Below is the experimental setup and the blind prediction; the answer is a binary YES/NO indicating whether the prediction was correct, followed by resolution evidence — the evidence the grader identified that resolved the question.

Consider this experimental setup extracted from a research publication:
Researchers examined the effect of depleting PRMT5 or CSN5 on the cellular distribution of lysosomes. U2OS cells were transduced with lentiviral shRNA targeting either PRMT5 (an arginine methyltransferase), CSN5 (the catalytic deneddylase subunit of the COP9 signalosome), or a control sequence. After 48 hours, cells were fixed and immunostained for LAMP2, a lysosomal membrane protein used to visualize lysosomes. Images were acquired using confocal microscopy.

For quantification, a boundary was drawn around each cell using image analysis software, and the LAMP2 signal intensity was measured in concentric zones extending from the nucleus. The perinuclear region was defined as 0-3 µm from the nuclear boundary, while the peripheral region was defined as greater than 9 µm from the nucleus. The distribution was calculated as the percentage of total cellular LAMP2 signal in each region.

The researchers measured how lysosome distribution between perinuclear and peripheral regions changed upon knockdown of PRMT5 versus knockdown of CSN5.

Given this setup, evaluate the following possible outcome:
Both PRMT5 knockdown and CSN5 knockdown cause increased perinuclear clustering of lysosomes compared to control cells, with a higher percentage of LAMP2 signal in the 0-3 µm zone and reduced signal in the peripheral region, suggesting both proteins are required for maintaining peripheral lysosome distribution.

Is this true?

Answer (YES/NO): NO